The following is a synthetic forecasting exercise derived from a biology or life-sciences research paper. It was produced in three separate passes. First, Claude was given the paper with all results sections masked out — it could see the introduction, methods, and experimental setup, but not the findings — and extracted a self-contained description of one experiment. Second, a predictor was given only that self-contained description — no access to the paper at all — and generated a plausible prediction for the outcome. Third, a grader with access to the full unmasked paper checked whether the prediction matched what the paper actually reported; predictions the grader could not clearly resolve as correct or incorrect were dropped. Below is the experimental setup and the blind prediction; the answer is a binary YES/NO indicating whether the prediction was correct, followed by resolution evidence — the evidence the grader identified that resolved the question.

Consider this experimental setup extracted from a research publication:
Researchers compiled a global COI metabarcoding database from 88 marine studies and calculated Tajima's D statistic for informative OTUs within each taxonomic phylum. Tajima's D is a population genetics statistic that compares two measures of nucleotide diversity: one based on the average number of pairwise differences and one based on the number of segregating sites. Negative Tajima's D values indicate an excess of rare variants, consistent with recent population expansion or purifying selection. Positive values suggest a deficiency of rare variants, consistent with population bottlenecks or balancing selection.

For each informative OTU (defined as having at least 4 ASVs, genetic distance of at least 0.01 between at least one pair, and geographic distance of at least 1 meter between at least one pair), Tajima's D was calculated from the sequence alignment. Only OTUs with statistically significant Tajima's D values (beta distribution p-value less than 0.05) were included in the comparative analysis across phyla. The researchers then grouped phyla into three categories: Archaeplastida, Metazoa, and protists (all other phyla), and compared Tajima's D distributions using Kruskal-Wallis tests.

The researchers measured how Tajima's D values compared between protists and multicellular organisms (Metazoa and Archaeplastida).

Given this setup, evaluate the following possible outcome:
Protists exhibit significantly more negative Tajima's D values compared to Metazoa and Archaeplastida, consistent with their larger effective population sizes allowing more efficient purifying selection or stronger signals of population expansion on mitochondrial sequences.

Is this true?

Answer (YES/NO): NO